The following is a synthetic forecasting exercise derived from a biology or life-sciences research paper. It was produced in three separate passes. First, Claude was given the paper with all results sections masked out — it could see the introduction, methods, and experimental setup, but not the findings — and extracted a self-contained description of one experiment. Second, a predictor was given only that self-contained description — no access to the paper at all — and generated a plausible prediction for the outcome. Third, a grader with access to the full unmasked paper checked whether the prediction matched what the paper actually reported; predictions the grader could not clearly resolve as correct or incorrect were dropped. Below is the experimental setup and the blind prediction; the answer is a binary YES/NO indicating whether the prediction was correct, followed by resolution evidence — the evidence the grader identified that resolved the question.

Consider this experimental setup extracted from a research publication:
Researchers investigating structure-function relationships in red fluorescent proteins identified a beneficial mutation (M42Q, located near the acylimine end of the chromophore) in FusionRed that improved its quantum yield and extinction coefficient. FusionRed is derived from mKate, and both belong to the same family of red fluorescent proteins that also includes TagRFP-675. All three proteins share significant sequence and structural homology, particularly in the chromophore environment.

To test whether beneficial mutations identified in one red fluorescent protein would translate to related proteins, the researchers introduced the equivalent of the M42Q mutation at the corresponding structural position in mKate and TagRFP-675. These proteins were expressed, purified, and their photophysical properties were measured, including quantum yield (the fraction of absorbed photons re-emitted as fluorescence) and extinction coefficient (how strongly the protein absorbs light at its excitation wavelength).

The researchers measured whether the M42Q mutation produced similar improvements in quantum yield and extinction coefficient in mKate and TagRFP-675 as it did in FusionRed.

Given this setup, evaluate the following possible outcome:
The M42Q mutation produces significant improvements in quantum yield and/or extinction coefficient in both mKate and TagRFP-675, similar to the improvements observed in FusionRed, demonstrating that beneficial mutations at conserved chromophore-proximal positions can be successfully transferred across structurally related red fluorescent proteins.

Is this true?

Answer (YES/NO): NO